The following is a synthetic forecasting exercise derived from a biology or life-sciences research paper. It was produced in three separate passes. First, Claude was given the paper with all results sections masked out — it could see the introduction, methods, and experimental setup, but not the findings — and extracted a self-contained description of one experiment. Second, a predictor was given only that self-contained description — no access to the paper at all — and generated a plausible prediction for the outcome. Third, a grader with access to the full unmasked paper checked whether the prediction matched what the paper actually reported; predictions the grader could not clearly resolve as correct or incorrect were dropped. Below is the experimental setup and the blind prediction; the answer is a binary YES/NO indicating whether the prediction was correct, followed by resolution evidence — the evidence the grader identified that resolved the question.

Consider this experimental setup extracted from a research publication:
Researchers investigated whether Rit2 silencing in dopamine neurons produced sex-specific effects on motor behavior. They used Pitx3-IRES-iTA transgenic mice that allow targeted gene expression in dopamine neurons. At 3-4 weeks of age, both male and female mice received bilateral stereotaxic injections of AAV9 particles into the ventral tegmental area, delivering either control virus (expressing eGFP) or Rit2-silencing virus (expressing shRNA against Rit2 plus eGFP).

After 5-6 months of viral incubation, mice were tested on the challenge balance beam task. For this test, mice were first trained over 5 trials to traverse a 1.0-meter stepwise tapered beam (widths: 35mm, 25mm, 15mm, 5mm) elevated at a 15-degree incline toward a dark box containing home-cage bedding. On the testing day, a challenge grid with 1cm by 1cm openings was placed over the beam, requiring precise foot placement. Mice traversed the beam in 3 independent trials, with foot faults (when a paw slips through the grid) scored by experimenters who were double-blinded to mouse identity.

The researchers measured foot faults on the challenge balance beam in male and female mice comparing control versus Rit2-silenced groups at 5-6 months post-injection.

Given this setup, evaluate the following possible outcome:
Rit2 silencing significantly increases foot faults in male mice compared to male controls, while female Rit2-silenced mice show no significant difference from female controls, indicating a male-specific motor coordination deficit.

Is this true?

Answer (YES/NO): NO